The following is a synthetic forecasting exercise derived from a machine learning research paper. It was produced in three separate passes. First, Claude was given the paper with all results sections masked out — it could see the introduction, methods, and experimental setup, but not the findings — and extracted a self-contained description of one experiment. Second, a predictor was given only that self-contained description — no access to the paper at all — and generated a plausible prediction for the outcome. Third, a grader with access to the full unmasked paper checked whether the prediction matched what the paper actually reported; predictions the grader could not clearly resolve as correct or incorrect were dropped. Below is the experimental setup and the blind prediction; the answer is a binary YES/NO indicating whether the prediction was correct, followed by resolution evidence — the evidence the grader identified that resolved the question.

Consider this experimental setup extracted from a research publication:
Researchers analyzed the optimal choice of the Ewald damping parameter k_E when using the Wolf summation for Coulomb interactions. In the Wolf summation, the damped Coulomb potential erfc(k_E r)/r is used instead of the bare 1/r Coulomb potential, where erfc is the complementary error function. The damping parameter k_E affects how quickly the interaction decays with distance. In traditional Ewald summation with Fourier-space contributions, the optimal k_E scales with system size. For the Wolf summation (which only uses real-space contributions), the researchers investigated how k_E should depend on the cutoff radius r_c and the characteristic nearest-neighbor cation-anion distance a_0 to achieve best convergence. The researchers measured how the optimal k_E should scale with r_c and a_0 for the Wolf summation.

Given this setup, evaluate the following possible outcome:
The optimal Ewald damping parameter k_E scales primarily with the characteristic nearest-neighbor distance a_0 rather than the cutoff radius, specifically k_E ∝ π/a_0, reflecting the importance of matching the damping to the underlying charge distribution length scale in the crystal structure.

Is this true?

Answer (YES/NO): NO